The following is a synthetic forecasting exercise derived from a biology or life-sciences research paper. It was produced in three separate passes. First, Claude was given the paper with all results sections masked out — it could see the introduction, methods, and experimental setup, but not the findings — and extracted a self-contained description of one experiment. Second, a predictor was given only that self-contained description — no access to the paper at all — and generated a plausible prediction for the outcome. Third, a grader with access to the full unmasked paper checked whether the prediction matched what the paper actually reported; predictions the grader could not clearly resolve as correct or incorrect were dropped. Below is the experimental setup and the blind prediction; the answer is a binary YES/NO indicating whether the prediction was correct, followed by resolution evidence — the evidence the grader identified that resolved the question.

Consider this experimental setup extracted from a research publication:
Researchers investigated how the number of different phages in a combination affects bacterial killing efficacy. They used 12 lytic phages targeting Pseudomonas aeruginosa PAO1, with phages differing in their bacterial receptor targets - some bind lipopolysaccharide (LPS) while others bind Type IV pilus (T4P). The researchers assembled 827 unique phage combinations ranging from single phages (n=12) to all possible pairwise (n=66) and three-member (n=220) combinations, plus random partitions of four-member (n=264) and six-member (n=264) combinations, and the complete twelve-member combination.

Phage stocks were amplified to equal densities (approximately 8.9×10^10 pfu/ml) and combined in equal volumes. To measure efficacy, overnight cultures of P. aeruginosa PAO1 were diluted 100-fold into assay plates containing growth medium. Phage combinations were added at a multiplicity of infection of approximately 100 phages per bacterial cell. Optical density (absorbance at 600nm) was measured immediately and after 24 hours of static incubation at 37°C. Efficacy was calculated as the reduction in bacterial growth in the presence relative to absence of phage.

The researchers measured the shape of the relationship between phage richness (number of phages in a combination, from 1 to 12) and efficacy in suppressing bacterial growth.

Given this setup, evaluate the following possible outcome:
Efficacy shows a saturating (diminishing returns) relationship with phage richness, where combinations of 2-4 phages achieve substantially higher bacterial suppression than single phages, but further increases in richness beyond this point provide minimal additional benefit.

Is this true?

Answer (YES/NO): YES